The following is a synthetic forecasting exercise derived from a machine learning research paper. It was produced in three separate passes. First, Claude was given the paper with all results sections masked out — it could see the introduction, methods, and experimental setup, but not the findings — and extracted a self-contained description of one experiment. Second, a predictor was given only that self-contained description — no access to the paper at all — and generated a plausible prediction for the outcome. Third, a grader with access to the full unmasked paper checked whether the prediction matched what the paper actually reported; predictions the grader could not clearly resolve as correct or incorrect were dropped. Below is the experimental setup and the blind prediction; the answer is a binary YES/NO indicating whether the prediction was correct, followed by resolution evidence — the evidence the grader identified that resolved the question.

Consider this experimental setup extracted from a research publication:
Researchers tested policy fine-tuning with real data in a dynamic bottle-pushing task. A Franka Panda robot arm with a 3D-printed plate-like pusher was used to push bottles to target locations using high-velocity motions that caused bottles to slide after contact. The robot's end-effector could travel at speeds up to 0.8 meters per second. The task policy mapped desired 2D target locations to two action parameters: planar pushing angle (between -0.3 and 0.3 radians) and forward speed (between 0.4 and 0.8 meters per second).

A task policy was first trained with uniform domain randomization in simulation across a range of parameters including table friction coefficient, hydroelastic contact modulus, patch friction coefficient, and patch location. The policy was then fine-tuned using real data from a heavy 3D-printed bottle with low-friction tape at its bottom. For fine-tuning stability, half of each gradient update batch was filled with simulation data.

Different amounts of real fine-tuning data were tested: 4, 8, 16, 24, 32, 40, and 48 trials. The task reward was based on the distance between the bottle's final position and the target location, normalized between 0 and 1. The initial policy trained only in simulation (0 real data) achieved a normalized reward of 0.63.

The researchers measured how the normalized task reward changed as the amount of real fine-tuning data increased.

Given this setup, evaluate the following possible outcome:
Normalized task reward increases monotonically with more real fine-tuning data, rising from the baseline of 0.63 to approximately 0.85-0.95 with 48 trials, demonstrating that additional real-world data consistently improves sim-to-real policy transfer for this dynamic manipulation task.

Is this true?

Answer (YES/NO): NO